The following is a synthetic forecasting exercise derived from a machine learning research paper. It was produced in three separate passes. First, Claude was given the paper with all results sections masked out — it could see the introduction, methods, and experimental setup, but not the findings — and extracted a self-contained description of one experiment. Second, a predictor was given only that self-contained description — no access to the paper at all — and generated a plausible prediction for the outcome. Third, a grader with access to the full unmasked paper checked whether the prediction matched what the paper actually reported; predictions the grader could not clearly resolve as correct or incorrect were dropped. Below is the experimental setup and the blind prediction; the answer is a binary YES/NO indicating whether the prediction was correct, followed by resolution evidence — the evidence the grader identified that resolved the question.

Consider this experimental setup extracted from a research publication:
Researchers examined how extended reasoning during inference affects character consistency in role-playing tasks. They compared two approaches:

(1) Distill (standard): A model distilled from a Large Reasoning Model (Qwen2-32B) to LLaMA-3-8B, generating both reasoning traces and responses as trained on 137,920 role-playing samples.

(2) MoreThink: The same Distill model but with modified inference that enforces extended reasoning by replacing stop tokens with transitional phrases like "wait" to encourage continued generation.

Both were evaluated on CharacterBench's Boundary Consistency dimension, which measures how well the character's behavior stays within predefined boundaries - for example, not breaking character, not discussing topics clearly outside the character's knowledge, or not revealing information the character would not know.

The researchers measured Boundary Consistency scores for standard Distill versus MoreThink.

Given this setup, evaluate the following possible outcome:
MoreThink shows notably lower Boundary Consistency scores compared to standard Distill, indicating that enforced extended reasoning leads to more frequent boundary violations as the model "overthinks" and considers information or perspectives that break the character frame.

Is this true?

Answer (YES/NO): NO